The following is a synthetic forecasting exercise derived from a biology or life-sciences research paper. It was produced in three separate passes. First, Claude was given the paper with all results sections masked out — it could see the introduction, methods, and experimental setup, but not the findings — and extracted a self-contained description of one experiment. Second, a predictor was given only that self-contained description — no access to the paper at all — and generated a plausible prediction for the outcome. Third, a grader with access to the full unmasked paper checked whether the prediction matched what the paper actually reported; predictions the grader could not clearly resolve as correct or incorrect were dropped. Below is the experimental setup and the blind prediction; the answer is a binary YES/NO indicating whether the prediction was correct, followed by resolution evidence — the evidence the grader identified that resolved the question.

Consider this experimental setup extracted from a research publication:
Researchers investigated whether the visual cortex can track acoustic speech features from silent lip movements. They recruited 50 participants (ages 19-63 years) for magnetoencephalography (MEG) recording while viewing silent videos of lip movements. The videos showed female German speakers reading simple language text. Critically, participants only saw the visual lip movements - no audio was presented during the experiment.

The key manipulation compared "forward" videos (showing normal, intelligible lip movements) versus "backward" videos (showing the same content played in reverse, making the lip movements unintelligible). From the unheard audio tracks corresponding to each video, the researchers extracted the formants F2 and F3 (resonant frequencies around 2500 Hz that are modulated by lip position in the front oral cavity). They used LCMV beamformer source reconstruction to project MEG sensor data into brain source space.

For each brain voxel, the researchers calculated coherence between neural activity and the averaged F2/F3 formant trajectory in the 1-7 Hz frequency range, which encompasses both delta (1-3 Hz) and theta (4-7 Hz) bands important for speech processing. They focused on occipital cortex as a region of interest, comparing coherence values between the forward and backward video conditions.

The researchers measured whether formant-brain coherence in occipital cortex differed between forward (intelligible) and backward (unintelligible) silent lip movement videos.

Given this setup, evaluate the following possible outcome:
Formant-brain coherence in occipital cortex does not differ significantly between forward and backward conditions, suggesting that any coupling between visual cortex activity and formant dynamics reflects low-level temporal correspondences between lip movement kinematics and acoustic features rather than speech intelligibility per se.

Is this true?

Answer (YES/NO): NO